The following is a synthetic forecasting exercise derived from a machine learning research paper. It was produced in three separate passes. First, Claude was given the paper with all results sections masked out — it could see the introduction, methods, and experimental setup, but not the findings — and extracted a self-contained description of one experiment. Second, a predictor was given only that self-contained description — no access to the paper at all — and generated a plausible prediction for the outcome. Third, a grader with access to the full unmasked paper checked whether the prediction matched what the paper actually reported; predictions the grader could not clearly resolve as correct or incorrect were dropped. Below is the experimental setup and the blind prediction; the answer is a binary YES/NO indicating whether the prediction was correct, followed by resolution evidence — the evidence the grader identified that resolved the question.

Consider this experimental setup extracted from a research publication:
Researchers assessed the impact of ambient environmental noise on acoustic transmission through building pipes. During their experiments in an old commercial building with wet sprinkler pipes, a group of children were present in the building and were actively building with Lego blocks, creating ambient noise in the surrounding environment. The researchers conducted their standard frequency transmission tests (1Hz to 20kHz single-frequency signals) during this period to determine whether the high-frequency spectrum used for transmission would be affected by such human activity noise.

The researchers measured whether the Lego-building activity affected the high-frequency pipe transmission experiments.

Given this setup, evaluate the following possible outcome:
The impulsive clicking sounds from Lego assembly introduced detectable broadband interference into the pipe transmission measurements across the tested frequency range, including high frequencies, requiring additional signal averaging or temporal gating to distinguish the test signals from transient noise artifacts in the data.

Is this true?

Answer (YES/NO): NO